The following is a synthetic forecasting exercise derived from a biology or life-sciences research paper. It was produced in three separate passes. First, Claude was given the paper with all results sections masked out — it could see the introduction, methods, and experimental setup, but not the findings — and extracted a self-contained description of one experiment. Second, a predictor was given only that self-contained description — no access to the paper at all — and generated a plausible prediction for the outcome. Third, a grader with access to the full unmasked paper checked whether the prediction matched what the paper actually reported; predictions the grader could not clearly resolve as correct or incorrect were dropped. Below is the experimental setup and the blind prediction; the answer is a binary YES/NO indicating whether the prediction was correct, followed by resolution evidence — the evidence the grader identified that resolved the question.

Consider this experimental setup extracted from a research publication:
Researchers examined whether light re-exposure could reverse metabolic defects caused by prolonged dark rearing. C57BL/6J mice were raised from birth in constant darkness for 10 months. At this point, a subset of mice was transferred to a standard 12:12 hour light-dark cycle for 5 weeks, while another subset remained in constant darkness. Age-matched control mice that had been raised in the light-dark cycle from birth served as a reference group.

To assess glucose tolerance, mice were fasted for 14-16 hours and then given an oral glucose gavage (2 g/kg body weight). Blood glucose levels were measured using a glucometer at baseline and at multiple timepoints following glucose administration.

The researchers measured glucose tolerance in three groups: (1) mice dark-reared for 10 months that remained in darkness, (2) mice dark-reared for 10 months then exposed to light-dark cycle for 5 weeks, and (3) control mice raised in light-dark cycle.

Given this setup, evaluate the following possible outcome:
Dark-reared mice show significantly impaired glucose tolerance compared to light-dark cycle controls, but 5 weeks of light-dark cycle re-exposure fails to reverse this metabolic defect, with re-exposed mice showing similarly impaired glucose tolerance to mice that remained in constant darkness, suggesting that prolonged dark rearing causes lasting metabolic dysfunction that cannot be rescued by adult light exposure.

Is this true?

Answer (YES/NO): NO